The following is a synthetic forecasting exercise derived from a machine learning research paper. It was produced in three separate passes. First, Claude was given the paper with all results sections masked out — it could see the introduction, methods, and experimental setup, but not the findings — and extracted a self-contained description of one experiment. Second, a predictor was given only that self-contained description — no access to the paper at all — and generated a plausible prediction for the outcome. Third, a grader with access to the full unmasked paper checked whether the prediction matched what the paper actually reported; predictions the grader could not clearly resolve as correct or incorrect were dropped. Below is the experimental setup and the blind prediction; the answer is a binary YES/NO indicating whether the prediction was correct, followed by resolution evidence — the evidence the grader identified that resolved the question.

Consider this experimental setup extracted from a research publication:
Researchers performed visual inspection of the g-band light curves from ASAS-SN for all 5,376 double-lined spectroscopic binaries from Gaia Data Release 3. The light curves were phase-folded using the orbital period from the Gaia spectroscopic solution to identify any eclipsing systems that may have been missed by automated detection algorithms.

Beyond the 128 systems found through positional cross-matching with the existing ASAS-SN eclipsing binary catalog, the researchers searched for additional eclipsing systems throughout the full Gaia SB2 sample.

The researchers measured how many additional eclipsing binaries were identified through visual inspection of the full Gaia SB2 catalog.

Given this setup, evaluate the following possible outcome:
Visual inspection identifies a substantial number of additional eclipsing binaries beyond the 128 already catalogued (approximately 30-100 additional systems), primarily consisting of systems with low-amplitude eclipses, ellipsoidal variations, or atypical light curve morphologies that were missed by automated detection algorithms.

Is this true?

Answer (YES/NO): NO